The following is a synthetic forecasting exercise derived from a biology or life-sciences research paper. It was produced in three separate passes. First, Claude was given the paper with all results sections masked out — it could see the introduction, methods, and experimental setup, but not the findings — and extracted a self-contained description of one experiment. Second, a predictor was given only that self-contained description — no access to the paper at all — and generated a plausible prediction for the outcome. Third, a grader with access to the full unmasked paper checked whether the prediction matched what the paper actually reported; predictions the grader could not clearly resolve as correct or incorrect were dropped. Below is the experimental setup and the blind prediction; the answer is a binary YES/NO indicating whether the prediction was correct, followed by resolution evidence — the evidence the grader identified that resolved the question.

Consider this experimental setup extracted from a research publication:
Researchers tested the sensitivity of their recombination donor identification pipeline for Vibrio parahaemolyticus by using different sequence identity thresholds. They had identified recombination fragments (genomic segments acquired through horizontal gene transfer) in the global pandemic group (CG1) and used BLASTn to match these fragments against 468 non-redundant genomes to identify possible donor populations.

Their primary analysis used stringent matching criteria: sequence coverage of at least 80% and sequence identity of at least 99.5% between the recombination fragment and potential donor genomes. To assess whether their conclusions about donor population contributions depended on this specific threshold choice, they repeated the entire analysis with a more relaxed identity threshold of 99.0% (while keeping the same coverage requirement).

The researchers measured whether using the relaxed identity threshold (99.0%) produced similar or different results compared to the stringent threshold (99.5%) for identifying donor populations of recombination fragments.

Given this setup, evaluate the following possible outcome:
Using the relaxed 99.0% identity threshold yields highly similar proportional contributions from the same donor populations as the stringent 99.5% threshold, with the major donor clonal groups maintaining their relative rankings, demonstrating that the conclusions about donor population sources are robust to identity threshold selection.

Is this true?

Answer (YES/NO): YES